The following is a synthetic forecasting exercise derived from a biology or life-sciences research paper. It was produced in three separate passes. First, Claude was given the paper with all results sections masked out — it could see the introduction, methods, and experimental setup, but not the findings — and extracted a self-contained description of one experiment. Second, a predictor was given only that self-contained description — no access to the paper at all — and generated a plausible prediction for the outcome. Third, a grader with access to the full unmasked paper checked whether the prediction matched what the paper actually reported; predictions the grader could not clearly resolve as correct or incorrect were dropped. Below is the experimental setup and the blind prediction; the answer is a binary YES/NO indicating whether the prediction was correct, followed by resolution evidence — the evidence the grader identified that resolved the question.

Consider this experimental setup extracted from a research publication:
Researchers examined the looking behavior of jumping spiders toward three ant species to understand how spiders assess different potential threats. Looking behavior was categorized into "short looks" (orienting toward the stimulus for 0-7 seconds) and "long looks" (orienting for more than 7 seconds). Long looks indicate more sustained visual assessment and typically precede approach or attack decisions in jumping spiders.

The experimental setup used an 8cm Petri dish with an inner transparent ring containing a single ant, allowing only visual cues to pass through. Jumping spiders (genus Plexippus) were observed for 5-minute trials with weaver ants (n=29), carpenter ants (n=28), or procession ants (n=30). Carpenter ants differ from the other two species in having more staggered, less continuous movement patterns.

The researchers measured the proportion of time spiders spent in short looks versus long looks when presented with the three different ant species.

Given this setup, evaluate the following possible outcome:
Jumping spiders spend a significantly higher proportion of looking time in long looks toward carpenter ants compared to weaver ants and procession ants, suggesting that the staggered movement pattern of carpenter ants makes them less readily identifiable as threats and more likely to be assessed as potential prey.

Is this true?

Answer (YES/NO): NO